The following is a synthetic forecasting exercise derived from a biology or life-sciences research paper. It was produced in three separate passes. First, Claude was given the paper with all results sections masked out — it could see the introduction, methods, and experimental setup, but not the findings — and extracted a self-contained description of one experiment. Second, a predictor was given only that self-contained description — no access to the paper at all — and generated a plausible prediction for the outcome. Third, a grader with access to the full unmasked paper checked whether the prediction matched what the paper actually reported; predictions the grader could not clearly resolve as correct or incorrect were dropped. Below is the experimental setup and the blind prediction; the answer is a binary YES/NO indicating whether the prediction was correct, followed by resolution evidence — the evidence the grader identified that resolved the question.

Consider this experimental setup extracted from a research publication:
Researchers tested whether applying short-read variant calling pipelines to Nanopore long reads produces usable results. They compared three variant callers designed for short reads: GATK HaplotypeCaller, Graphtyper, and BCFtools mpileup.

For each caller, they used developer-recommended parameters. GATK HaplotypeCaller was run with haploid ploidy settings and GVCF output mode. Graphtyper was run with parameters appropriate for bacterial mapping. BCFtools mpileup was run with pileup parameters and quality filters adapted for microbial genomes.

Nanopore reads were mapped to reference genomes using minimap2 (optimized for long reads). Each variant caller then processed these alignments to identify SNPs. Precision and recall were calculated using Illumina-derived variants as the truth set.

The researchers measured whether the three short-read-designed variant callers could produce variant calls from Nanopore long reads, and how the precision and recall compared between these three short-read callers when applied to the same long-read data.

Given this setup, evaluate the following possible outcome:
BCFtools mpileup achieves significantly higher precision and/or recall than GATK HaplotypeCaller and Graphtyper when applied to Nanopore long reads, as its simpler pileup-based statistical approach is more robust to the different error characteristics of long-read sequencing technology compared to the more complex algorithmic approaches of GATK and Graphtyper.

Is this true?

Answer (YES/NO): NO